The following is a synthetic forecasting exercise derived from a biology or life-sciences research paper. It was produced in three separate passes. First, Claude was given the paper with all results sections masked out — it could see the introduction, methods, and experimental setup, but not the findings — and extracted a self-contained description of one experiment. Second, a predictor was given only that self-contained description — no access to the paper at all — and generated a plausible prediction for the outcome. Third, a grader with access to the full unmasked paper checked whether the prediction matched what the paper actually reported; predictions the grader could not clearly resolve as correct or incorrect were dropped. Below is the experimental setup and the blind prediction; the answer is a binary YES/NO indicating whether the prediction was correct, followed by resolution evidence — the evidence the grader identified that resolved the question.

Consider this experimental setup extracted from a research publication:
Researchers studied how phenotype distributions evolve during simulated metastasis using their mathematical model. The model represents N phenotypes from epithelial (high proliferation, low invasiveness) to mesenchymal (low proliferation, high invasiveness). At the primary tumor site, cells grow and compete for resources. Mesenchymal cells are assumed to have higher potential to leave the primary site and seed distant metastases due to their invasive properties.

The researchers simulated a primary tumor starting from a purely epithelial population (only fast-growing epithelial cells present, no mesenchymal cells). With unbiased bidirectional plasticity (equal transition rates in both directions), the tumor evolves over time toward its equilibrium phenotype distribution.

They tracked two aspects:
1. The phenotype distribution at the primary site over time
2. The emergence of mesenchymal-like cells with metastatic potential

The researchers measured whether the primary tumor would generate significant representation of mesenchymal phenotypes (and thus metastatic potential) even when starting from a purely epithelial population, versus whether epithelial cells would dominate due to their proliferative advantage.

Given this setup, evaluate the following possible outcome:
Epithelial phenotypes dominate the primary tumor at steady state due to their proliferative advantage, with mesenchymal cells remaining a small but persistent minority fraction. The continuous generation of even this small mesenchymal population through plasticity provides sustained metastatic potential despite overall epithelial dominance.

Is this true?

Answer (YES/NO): NO